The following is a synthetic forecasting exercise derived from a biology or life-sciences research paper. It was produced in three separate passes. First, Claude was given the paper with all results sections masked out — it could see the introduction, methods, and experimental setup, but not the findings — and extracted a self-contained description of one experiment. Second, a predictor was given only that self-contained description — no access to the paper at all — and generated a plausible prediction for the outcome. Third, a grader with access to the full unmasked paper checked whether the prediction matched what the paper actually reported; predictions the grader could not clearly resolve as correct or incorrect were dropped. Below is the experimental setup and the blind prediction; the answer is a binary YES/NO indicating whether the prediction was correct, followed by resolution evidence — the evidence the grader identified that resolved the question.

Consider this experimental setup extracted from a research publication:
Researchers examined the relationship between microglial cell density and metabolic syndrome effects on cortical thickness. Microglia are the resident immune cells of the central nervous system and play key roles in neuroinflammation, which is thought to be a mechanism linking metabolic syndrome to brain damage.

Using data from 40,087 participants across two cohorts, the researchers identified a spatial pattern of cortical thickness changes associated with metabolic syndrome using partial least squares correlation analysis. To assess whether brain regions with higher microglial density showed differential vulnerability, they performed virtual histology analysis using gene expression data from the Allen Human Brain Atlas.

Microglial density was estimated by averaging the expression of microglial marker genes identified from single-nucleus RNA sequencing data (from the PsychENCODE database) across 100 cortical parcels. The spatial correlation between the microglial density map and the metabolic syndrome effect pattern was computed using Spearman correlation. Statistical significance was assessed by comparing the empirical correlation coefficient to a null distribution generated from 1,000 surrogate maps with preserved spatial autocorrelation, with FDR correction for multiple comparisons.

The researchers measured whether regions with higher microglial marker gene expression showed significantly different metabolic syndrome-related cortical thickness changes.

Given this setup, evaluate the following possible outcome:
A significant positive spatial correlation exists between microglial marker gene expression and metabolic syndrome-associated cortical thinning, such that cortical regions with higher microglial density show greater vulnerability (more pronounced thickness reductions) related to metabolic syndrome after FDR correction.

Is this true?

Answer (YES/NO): YES